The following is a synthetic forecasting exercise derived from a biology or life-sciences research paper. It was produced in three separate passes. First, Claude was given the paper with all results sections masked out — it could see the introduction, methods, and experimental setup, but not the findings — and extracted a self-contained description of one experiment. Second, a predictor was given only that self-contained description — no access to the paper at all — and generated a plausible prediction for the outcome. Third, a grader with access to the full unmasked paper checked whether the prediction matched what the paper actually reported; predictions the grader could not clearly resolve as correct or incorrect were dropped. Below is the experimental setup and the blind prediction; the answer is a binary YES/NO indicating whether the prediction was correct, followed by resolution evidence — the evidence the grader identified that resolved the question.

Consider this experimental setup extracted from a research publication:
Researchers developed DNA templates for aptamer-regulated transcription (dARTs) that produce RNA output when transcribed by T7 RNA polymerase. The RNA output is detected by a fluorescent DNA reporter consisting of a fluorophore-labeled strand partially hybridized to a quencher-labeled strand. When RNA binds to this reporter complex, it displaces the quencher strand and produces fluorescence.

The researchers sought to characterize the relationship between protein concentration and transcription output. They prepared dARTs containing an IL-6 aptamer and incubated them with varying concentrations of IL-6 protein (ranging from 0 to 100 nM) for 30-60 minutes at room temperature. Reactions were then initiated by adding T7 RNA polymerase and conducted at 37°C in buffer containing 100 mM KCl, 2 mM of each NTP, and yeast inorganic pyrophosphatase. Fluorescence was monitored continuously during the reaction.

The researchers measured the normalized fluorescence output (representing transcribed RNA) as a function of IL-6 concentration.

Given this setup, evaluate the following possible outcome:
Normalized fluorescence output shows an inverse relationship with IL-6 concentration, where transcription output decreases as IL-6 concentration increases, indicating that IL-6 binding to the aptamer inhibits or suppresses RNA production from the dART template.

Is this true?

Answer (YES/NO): YES